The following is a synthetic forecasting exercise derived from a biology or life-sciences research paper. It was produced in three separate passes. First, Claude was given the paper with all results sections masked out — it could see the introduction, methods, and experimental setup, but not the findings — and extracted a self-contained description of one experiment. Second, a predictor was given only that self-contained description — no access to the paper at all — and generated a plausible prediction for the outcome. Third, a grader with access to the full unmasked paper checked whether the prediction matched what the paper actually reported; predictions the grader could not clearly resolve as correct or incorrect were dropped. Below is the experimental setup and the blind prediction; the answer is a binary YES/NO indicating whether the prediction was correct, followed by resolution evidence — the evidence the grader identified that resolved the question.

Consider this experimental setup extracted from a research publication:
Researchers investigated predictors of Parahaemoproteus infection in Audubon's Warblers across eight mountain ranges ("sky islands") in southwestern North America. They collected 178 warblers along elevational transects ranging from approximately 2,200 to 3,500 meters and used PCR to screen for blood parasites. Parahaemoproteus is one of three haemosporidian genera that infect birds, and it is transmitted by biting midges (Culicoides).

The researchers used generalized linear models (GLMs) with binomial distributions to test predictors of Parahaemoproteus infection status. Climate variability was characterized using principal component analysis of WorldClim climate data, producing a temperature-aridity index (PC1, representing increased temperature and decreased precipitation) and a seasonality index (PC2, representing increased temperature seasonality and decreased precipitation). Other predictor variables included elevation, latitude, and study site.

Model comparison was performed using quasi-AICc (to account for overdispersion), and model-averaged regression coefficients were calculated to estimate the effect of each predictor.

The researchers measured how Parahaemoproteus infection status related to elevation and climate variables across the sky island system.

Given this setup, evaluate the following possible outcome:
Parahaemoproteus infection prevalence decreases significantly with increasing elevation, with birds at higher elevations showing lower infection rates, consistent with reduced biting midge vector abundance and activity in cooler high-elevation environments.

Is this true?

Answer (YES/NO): YES